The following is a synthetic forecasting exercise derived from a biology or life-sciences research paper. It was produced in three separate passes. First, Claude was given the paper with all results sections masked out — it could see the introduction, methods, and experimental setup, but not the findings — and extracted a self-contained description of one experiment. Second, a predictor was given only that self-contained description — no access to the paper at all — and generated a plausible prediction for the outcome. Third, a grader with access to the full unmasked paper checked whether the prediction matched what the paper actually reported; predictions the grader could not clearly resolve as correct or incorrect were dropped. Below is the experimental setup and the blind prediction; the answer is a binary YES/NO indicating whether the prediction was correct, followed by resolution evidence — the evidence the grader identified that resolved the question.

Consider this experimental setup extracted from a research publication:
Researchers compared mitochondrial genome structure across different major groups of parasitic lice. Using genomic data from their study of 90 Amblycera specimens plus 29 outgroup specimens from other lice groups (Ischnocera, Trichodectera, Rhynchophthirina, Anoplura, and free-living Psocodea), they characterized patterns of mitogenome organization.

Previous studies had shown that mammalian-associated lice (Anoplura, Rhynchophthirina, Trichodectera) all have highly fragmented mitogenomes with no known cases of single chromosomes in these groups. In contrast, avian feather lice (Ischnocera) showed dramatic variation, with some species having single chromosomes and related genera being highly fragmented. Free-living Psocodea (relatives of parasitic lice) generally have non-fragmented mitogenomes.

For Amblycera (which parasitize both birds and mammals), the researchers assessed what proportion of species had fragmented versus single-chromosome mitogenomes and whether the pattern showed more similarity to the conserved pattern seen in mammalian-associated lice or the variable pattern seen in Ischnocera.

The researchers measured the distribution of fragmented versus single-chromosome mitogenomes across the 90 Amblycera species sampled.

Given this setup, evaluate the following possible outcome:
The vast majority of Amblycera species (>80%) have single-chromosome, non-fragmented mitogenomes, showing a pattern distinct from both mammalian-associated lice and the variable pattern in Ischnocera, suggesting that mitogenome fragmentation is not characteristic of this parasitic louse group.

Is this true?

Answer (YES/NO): NO